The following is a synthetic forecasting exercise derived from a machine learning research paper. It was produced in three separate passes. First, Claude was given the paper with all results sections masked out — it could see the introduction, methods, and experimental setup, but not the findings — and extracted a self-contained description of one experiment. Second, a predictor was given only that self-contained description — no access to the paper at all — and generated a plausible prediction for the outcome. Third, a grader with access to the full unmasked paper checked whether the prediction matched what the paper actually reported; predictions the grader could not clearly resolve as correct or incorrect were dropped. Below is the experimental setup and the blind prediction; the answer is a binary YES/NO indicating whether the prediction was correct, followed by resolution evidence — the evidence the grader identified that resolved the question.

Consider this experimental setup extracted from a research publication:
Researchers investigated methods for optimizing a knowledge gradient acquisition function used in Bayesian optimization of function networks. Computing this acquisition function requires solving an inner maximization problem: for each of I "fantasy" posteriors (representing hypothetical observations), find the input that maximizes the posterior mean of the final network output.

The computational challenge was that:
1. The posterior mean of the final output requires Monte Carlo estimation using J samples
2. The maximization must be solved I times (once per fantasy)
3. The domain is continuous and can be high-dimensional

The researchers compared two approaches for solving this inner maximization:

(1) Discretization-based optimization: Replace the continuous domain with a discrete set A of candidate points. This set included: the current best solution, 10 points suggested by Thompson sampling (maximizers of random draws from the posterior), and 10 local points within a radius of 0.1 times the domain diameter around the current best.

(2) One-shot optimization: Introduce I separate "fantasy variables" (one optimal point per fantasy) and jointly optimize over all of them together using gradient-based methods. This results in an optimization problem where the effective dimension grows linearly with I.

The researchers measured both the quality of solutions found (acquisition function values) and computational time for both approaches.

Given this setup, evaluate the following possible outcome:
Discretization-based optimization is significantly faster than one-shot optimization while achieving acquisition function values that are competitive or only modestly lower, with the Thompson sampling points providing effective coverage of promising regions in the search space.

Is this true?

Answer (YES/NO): YES